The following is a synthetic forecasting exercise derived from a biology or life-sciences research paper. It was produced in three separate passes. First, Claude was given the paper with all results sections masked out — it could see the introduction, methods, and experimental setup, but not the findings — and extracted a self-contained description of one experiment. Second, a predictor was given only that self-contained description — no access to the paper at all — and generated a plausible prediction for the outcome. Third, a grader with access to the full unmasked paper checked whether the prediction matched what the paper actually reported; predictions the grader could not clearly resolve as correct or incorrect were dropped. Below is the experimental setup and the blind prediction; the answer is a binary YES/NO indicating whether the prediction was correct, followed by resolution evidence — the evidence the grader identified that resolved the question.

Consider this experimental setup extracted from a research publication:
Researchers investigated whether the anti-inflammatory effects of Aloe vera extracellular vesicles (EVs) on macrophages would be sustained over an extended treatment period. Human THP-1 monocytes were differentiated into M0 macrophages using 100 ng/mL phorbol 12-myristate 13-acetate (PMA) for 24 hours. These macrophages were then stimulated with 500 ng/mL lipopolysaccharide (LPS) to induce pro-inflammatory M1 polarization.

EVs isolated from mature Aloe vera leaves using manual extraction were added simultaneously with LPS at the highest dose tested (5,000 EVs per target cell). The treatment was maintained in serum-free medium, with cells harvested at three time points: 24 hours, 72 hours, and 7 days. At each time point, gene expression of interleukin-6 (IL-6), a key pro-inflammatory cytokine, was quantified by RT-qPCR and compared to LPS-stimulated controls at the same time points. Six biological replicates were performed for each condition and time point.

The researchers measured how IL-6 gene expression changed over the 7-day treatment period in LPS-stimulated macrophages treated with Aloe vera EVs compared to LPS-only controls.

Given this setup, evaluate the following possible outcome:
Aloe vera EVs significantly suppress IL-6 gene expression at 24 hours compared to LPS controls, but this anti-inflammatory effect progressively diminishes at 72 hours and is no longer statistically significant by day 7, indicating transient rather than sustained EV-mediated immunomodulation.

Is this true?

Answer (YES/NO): NO